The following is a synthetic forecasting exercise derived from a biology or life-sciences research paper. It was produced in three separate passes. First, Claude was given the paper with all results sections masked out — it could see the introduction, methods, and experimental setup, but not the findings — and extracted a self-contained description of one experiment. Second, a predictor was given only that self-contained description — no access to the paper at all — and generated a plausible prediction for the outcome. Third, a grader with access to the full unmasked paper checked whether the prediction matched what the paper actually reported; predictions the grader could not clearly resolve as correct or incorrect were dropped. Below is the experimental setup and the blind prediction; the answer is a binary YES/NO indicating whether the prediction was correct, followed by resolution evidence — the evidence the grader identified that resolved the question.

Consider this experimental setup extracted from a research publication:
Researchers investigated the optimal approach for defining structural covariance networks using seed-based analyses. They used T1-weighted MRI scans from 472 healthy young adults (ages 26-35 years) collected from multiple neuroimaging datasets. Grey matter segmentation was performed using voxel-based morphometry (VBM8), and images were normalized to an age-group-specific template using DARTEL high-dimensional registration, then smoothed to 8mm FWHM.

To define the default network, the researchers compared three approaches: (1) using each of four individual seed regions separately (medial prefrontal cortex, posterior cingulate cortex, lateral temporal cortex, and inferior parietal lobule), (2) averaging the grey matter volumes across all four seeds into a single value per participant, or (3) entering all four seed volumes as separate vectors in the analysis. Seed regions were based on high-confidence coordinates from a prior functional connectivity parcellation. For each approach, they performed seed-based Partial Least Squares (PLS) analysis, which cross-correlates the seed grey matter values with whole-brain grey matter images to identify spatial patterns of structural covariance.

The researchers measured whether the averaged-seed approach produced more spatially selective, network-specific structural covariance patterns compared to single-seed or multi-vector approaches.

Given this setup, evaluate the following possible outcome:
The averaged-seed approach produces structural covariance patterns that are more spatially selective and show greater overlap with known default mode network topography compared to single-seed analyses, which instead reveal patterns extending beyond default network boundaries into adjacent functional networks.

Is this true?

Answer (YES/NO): NO